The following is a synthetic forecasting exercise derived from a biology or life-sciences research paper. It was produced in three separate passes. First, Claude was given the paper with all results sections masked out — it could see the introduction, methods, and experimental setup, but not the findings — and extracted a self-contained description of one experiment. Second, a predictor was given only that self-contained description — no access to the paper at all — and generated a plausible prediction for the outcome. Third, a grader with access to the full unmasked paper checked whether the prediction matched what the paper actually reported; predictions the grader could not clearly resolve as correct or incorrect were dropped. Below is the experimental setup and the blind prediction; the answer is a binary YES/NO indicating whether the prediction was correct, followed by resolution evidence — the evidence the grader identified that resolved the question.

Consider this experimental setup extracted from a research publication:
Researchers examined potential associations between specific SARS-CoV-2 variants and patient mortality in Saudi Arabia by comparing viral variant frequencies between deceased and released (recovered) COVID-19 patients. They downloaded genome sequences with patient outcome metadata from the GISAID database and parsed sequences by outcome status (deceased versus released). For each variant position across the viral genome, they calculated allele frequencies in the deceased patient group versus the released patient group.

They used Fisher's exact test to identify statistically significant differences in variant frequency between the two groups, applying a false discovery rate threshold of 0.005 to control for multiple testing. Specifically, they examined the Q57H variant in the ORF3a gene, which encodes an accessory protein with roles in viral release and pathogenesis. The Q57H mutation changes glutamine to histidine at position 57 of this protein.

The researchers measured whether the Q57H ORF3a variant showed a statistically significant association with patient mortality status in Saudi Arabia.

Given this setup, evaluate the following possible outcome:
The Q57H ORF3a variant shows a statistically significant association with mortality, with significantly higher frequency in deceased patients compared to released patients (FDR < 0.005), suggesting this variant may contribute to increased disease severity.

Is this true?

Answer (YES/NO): YES